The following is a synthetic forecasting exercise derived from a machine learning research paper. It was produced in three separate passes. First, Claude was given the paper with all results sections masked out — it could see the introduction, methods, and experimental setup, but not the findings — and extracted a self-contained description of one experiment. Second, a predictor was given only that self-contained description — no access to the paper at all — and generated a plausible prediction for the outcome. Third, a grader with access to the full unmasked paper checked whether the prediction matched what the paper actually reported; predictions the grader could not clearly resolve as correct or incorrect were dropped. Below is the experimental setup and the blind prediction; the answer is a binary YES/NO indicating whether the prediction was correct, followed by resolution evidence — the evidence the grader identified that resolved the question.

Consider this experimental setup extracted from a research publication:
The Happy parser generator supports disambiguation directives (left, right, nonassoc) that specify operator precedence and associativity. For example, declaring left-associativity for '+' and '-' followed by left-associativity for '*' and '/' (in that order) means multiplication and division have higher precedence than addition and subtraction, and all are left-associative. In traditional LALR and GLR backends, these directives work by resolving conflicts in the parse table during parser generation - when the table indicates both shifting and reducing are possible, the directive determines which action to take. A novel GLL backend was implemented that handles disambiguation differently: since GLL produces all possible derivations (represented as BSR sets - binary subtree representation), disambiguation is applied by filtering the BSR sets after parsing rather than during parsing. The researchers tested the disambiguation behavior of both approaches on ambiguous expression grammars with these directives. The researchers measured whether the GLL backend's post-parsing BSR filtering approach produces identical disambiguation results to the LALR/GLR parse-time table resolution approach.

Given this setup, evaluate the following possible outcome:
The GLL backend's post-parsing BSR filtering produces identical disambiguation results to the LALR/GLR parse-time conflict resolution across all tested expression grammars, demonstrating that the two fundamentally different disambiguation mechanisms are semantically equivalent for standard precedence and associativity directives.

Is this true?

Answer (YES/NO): NO